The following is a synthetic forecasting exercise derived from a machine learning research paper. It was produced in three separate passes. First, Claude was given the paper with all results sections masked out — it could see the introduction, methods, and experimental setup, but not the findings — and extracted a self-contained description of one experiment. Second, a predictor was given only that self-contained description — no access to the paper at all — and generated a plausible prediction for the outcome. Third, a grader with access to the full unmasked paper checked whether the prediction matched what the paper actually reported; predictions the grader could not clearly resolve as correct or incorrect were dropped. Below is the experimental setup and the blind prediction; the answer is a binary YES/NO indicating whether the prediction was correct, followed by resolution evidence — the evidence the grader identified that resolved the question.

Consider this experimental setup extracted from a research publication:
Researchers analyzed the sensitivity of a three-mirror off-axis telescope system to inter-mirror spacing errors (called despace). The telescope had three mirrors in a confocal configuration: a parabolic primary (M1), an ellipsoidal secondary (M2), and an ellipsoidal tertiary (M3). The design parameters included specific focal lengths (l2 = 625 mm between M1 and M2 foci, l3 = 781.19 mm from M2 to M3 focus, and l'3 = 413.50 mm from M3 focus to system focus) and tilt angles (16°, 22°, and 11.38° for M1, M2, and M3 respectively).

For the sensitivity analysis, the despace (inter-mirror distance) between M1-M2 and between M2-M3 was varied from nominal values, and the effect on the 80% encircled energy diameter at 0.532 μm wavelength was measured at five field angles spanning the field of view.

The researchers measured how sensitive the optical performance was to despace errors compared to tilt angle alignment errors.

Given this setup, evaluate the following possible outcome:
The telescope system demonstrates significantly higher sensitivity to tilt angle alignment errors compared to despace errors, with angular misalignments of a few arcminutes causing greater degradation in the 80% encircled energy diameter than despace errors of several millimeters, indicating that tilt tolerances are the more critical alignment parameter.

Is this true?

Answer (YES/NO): YES